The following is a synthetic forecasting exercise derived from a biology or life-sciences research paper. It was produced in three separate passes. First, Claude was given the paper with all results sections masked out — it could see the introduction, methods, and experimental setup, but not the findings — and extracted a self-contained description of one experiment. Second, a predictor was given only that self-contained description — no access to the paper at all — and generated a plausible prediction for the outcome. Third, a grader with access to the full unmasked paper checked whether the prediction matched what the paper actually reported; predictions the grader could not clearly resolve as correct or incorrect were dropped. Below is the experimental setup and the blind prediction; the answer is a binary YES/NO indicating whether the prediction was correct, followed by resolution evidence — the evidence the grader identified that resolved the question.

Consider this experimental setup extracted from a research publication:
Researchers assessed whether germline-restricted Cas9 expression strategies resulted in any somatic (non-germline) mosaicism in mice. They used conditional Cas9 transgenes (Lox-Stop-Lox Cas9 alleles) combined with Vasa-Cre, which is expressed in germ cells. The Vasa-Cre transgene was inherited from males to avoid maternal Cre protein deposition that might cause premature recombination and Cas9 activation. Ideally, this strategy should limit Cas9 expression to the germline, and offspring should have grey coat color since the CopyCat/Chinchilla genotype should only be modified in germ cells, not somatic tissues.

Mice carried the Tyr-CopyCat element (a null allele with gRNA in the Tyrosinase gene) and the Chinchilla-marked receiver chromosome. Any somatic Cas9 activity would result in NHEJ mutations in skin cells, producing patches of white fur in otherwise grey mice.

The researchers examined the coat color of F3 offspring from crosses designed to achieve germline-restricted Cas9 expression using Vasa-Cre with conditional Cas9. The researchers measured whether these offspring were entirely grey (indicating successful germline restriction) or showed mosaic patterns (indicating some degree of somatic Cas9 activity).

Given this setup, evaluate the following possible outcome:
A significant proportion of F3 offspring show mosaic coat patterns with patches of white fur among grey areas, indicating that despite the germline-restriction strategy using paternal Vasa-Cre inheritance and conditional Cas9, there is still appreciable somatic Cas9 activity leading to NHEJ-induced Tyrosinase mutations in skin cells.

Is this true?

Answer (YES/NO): NO